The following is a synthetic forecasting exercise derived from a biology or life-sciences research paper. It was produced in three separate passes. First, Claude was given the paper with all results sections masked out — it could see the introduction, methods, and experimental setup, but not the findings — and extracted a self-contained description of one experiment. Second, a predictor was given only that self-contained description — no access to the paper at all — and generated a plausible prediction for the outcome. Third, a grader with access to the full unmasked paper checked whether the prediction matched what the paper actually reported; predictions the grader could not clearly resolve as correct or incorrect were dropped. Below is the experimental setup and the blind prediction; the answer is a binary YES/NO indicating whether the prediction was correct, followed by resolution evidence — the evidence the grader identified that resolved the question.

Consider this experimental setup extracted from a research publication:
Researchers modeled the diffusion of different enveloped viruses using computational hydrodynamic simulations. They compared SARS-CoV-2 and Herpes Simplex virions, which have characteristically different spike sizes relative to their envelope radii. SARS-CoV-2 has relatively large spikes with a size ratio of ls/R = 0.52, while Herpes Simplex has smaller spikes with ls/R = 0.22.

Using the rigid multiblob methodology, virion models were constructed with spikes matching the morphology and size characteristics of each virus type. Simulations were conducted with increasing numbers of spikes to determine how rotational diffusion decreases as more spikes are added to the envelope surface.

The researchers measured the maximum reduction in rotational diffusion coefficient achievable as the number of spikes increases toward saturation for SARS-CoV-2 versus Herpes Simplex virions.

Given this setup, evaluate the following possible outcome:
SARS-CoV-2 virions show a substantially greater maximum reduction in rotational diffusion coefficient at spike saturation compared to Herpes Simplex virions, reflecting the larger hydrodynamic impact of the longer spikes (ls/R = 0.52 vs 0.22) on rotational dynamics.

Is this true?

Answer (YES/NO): YES